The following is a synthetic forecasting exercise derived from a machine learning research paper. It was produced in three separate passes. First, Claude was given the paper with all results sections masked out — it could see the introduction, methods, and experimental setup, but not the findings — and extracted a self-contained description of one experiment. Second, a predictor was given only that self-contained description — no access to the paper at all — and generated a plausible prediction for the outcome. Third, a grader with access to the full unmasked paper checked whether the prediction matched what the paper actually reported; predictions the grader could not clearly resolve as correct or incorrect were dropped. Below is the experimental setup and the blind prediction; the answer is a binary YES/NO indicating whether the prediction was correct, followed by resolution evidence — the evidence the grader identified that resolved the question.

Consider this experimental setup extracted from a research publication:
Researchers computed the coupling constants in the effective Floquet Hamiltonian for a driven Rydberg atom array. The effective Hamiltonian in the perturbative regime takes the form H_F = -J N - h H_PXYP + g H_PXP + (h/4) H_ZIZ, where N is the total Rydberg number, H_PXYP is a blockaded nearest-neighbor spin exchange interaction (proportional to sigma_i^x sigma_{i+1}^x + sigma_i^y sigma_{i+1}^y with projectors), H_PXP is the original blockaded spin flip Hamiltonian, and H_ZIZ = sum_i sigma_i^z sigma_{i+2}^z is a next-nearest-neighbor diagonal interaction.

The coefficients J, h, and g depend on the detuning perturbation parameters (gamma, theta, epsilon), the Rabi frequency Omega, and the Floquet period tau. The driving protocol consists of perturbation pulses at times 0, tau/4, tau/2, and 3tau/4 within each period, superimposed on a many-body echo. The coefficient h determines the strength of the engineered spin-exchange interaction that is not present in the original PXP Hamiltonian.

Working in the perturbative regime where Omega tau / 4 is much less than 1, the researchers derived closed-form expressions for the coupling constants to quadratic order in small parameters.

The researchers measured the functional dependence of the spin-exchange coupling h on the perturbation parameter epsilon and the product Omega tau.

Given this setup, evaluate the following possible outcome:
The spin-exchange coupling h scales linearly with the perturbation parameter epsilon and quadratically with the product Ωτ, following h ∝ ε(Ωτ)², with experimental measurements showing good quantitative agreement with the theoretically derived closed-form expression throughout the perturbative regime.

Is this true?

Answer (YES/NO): NO